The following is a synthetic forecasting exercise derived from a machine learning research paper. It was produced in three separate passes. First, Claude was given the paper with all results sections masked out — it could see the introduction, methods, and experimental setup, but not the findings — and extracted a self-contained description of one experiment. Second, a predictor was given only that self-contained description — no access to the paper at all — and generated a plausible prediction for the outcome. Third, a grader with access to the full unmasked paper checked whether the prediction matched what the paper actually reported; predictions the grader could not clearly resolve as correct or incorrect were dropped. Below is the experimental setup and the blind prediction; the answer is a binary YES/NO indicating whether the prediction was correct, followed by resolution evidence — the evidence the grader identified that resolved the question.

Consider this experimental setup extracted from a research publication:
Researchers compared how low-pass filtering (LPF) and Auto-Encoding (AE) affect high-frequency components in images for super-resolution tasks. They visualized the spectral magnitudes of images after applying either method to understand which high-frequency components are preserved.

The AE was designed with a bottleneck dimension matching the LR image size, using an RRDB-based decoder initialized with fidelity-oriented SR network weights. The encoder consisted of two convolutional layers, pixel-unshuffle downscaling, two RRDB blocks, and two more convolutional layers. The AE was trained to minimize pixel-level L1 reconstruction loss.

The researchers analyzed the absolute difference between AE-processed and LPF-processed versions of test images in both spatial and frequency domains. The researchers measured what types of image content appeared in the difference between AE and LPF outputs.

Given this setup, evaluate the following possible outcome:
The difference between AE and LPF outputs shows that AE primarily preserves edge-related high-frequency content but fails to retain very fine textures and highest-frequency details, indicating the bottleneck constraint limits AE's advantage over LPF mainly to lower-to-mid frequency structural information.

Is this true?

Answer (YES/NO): NO